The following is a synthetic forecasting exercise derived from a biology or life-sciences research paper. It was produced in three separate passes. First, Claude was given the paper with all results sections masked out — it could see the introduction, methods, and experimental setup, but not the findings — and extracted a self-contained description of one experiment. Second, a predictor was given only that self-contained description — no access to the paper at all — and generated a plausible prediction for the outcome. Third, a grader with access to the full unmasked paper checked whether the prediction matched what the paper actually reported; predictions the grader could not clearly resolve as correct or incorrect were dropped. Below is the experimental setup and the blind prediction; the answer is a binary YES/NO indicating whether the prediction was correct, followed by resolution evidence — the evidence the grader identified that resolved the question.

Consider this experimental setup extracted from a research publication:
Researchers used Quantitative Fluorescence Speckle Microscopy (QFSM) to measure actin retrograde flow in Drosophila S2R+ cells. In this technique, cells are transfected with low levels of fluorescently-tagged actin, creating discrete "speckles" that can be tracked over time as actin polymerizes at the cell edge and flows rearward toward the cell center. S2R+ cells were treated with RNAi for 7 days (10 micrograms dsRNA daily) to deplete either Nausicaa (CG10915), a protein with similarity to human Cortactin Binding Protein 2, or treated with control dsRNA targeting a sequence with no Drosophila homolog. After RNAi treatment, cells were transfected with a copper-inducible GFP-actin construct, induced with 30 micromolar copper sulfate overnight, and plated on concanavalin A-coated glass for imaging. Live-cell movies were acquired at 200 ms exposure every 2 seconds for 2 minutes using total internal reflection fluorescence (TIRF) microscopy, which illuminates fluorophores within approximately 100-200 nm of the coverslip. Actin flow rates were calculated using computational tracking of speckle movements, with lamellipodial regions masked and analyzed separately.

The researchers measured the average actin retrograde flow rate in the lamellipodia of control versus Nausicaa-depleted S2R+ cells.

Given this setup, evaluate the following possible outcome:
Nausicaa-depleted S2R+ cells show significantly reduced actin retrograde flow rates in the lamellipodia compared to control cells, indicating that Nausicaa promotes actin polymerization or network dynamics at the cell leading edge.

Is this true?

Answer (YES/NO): YES